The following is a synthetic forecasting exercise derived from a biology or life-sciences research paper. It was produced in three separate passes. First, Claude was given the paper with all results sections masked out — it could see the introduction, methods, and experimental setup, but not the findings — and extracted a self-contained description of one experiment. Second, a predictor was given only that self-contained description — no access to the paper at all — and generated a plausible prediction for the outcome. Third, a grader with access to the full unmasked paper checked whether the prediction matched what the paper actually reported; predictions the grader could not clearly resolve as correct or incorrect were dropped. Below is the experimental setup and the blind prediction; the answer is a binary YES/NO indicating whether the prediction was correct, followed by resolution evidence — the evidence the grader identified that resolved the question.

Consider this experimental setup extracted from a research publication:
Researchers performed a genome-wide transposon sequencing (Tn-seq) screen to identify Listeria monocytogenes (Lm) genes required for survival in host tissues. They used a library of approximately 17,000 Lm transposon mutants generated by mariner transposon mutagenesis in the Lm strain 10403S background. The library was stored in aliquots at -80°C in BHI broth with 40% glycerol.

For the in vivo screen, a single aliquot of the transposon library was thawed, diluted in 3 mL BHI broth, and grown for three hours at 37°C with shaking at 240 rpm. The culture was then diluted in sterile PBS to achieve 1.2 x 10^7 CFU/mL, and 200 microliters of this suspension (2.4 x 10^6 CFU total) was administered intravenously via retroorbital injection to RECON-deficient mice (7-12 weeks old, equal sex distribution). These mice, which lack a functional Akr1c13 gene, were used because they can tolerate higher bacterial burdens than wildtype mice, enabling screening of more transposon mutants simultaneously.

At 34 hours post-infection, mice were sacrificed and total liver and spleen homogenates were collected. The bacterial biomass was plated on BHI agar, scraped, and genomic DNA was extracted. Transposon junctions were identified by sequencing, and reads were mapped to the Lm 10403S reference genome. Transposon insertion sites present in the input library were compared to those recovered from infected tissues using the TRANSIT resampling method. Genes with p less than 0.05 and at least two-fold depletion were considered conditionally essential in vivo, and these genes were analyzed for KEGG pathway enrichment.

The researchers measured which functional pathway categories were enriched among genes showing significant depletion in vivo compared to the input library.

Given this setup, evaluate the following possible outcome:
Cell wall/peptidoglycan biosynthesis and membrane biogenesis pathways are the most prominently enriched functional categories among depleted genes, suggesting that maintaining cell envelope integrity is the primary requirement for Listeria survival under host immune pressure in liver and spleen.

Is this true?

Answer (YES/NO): NO